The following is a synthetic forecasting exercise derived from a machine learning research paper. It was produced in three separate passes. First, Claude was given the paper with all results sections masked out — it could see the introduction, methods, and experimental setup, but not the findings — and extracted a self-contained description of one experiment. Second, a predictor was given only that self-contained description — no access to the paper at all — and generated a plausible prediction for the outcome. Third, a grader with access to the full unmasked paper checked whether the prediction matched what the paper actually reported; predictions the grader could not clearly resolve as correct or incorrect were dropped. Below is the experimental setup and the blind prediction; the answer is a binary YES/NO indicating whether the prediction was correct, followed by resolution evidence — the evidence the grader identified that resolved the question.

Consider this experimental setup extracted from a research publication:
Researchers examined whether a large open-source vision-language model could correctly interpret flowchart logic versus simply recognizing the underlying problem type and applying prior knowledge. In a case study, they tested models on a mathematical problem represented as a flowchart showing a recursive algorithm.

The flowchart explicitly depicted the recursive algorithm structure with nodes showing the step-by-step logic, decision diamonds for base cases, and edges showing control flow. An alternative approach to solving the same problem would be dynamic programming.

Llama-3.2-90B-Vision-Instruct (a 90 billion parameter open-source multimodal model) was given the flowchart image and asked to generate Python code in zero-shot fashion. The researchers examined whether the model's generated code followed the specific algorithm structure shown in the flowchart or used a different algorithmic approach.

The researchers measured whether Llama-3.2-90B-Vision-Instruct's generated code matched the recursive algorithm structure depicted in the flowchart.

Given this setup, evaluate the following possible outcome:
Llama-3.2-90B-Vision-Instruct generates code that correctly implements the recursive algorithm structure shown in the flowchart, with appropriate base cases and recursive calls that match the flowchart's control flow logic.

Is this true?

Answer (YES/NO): NO